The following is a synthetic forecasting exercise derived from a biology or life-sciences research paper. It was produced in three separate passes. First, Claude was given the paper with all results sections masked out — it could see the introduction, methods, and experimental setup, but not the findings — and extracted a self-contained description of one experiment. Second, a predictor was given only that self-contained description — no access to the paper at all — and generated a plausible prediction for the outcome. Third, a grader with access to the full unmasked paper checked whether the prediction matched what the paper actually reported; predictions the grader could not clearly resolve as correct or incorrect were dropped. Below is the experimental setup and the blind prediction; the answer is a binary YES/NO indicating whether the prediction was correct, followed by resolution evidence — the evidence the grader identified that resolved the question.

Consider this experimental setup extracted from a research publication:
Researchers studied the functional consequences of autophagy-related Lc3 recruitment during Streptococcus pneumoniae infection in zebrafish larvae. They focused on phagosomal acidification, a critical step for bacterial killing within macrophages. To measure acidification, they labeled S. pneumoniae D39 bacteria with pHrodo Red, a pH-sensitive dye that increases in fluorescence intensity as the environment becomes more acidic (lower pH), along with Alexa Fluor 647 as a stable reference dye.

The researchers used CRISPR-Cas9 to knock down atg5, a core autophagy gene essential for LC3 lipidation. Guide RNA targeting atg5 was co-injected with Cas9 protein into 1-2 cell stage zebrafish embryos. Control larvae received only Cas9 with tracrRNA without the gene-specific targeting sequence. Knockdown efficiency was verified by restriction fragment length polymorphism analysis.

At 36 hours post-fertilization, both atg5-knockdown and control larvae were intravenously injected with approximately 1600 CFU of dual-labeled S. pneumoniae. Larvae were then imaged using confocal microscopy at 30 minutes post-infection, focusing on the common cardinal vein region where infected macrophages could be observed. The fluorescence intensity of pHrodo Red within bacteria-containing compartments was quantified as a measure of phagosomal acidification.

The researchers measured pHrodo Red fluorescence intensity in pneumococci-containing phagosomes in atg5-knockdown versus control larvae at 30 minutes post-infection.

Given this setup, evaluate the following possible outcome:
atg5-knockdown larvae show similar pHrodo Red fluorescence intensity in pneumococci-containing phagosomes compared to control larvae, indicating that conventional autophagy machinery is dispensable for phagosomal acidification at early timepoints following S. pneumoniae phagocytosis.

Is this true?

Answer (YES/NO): NO